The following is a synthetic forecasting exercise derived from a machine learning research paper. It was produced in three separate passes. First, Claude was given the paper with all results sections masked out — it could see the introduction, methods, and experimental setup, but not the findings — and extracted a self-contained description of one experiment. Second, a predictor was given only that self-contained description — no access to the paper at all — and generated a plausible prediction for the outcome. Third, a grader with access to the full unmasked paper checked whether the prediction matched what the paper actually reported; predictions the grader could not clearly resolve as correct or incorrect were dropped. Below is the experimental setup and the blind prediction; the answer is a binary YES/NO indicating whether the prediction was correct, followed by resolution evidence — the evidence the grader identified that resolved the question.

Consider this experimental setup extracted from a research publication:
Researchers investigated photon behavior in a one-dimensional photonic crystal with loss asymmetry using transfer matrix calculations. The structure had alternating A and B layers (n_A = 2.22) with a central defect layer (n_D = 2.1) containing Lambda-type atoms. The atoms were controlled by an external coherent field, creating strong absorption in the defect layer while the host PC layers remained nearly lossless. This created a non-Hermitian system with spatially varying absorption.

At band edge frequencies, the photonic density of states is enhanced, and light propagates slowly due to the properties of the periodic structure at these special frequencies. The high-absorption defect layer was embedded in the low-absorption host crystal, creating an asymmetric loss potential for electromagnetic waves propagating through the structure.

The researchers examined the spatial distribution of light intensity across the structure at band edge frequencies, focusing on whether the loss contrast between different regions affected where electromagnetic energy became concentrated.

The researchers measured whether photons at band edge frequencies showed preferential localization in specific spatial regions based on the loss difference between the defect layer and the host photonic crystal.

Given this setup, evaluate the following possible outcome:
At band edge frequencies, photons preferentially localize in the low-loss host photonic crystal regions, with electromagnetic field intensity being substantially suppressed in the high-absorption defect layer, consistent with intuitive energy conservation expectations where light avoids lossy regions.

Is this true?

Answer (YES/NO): YES